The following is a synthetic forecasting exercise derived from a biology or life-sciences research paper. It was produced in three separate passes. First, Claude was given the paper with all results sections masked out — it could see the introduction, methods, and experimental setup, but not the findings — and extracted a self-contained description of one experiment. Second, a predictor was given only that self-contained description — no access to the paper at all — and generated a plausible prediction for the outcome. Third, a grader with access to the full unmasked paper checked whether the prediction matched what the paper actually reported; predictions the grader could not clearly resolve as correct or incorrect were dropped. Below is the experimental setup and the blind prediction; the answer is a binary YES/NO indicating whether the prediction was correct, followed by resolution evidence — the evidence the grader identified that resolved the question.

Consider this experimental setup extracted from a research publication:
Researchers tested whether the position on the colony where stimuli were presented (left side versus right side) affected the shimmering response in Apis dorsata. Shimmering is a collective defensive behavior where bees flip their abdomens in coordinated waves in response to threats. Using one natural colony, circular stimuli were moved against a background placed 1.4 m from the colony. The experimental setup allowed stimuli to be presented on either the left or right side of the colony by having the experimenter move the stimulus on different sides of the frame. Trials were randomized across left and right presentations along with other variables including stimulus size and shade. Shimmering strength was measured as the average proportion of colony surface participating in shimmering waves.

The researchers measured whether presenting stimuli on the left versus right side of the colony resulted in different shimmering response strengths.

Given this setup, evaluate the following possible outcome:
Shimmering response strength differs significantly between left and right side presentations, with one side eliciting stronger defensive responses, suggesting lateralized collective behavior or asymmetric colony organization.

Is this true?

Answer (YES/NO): NO